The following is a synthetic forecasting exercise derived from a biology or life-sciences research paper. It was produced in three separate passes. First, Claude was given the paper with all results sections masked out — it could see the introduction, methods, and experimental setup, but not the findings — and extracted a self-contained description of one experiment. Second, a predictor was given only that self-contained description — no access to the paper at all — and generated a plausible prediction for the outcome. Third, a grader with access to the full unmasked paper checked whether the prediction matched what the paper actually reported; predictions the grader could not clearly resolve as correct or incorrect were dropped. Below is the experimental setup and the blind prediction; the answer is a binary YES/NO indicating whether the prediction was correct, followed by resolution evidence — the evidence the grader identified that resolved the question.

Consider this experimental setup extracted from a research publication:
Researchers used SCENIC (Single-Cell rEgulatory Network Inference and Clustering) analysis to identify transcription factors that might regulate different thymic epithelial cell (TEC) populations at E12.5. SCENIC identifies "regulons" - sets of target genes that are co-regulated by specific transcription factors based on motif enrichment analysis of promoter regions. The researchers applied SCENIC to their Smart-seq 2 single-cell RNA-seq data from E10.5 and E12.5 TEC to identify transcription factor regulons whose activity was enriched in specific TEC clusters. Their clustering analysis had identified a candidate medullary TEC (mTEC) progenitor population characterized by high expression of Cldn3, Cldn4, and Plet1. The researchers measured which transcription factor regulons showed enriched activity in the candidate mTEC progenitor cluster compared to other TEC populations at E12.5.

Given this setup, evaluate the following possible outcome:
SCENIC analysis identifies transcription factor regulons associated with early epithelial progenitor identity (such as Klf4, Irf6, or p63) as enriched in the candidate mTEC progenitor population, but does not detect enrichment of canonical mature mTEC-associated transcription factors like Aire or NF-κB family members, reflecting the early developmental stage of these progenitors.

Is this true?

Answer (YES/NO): NO